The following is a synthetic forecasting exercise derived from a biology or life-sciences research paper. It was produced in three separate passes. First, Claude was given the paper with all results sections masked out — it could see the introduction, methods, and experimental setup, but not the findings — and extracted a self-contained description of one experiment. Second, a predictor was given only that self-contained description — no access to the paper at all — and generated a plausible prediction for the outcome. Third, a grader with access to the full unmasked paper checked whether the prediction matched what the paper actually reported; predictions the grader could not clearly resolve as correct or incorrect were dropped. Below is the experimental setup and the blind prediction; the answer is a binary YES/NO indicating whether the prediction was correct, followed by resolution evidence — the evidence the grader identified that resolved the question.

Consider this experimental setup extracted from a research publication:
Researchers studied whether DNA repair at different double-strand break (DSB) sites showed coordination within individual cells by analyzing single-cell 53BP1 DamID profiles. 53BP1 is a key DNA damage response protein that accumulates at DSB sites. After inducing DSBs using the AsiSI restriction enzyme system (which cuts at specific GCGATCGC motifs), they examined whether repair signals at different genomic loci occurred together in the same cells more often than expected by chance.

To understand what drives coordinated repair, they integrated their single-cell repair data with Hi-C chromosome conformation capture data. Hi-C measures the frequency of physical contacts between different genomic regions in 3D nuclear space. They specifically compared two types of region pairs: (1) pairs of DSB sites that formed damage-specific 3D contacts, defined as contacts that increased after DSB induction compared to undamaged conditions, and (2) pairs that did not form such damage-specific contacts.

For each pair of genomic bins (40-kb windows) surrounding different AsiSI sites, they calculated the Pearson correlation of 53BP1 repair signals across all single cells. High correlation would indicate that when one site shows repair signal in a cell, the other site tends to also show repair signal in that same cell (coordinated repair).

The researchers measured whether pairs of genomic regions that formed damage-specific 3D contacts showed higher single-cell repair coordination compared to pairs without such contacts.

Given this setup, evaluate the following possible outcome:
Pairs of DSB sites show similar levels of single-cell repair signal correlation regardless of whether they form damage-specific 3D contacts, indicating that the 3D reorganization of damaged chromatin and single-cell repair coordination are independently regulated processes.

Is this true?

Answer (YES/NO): NO